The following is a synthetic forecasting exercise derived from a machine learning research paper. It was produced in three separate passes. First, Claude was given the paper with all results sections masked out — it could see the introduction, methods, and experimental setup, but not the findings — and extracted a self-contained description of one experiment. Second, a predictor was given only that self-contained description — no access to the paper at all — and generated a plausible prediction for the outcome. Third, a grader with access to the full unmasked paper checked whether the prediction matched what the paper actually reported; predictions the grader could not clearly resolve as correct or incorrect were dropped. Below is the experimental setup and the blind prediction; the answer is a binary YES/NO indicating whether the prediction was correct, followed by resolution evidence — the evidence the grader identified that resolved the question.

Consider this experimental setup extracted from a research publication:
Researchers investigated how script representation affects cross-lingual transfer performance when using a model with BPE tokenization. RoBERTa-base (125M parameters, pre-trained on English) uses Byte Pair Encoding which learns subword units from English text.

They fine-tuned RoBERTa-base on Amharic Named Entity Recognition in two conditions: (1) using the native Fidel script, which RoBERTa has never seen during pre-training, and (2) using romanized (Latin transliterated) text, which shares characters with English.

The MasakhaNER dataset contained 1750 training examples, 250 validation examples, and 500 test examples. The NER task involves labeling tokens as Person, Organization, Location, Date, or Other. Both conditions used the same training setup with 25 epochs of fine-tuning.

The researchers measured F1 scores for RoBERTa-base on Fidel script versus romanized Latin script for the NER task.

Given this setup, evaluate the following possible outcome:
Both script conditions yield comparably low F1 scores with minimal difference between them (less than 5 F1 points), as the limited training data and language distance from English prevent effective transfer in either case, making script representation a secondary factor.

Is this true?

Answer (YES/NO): NO